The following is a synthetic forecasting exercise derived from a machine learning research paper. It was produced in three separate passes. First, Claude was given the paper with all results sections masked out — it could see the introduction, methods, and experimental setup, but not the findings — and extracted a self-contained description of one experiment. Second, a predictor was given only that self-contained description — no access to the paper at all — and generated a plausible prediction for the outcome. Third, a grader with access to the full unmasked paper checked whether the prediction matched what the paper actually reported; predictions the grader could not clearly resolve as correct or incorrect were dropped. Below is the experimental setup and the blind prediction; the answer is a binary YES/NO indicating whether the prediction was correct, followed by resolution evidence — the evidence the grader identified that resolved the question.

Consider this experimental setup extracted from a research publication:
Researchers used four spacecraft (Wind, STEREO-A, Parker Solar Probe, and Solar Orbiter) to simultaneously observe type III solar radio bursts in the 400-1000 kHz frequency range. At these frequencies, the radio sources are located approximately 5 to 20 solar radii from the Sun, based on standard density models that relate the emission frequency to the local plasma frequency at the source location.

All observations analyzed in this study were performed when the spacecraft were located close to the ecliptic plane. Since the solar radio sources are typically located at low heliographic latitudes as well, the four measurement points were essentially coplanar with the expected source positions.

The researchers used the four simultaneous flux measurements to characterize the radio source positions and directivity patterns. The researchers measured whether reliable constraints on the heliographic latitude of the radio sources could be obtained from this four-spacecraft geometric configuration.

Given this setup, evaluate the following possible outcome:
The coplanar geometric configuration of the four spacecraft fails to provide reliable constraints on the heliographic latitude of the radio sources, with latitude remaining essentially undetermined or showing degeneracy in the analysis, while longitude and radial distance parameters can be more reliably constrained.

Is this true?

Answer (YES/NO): YES